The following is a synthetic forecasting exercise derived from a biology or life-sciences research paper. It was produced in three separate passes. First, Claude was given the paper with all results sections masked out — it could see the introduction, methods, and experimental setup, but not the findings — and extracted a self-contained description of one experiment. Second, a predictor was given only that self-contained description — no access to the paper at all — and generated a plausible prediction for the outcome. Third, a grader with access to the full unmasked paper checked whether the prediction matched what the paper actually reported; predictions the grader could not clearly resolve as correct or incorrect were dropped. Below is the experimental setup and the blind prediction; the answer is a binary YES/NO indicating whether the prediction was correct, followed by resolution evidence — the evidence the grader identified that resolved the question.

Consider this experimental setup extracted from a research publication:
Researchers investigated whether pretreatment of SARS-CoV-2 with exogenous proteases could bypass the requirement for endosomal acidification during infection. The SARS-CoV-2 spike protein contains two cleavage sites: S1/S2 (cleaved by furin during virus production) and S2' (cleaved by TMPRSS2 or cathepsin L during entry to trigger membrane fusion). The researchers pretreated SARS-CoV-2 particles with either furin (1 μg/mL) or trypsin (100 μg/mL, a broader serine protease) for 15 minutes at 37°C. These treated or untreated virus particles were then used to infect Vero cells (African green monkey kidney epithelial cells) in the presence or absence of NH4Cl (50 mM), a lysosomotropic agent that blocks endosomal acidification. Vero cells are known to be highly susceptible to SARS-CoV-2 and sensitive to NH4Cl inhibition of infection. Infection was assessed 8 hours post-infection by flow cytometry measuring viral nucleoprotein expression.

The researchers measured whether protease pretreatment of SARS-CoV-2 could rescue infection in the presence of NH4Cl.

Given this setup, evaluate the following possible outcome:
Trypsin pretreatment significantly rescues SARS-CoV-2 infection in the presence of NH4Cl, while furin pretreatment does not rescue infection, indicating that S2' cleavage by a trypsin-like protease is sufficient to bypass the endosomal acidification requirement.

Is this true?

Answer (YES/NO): YES